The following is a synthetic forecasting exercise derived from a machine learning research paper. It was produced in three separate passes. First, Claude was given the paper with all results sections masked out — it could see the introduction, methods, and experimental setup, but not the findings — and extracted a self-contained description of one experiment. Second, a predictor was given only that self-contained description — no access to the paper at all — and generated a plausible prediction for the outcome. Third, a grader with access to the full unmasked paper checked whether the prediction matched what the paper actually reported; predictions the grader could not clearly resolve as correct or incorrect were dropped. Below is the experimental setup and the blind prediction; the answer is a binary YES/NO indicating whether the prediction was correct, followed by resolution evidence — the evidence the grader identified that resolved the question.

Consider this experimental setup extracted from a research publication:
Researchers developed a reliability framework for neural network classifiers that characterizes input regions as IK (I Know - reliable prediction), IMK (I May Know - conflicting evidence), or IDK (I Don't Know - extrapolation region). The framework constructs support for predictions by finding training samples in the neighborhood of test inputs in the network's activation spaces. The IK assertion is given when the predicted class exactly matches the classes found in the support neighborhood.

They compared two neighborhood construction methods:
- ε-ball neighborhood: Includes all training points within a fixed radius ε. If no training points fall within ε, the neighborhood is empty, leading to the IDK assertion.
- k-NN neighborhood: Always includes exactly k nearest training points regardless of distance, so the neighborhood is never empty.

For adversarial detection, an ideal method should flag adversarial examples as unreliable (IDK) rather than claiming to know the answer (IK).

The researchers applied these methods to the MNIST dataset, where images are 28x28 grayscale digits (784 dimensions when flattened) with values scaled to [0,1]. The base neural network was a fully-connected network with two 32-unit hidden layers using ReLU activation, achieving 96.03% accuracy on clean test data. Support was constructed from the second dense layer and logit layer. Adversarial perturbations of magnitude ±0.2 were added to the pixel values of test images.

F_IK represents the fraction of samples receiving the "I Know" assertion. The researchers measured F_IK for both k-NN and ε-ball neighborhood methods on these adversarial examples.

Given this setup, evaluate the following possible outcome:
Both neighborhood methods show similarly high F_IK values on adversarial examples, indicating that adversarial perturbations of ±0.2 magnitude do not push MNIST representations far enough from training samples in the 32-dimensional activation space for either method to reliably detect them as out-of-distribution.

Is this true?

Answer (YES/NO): NO